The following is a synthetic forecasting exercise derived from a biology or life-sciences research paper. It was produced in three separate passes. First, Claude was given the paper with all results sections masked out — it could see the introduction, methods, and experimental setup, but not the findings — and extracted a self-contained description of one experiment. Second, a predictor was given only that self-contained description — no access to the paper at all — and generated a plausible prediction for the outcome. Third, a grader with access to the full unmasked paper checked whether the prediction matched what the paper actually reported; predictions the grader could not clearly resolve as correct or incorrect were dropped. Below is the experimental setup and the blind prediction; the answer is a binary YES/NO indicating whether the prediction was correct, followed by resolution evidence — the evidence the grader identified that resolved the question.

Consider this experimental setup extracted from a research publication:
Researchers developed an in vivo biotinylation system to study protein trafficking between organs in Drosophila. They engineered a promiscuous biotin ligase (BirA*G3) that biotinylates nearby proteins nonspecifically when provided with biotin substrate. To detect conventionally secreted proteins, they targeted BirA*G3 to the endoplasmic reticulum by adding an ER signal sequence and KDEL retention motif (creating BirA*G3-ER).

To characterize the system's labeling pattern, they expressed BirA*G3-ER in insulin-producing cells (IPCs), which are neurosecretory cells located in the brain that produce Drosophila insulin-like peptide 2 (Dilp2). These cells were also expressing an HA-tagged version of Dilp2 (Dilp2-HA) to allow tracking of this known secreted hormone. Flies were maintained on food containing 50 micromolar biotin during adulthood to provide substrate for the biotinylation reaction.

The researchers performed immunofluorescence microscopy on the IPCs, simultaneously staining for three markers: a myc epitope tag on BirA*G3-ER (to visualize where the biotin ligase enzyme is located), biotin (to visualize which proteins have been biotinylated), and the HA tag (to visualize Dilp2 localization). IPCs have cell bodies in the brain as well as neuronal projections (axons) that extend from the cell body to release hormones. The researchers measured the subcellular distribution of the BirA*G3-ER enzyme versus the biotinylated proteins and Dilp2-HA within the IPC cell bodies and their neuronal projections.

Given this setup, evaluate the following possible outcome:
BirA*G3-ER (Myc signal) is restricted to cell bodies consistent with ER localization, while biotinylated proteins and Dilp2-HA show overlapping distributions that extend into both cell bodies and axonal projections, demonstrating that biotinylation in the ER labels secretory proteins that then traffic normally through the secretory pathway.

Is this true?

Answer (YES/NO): YES